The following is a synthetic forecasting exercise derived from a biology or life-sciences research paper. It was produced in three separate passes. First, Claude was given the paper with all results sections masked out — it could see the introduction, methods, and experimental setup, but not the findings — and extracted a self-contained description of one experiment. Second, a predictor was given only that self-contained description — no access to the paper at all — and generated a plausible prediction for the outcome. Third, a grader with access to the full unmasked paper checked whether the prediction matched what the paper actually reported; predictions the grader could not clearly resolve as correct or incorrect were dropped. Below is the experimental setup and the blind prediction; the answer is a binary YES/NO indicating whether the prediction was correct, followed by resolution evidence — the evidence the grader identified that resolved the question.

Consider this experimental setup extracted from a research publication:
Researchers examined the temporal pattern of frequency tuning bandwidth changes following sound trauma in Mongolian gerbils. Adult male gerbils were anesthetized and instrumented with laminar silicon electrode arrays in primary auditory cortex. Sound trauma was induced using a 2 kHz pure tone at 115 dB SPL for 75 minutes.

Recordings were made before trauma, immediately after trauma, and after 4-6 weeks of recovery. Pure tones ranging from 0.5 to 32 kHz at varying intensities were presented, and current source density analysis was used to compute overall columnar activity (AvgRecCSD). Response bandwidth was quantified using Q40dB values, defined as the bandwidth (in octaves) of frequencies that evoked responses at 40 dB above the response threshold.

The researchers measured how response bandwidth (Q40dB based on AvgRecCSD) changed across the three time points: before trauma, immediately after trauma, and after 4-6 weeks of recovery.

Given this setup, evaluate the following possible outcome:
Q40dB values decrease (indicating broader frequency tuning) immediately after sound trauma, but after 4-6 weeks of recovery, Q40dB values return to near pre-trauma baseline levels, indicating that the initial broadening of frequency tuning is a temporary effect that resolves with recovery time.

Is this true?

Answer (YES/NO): NO